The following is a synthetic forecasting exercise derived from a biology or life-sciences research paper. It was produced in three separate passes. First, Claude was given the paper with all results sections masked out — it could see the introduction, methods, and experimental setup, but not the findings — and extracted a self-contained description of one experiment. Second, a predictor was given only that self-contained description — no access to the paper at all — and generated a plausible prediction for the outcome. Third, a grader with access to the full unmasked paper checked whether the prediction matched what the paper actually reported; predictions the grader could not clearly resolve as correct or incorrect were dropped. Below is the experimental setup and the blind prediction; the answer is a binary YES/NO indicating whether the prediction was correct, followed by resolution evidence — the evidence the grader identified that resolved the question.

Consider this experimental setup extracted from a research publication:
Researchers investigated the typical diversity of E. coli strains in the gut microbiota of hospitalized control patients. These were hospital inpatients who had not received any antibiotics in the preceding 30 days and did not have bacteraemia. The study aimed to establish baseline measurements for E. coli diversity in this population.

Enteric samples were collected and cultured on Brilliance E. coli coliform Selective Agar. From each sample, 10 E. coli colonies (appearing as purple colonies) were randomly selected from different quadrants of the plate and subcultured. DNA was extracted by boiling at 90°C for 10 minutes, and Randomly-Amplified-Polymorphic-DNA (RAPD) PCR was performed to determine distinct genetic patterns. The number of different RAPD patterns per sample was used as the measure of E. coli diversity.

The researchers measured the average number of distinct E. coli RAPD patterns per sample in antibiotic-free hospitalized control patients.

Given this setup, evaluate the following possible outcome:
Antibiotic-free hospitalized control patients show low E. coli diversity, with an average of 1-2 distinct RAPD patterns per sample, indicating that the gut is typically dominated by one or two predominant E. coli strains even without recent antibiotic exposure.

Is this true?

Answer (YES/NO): YES